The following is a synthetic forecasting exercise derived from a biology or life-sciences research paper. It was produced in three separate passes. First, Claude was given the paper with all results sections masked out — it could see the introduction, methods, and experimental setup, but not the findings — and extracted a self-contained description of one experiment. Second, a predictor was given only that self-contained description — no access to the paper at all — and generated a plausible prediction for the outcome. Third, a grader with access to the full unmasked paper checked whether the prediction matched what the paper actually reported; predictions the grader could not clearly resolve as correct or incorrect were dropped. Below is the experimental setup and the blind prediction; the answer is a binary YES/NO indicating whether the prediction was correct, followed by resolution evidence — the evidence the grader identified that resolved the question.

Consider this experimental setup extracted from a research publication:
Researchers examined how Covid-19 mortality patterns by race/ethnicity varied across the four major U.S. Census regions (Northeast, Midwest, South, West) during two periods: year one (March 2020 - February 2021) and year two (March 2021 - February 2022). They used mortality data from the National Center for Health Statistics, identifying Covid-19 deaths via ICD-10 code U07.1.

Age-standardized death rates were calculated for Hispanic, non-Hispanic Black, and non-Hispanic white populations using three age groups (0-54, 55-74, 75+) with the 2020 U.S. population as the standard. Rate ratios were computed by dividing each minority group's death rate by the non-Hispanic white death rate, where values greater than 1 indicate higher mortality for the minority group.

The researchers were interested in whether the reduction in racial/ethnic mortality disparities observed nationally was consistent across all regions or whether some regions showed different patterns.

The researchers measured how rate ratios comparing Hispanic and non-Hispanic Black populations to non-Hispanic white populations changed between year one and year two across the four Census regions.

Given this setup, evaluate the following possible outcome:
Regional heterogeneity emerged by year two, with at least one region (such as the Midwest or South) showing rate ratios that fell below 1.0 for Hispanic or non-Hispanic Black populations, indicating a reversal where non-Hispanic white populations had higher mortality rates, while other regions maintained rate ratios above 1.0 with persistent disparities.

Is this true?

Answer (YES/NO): NO